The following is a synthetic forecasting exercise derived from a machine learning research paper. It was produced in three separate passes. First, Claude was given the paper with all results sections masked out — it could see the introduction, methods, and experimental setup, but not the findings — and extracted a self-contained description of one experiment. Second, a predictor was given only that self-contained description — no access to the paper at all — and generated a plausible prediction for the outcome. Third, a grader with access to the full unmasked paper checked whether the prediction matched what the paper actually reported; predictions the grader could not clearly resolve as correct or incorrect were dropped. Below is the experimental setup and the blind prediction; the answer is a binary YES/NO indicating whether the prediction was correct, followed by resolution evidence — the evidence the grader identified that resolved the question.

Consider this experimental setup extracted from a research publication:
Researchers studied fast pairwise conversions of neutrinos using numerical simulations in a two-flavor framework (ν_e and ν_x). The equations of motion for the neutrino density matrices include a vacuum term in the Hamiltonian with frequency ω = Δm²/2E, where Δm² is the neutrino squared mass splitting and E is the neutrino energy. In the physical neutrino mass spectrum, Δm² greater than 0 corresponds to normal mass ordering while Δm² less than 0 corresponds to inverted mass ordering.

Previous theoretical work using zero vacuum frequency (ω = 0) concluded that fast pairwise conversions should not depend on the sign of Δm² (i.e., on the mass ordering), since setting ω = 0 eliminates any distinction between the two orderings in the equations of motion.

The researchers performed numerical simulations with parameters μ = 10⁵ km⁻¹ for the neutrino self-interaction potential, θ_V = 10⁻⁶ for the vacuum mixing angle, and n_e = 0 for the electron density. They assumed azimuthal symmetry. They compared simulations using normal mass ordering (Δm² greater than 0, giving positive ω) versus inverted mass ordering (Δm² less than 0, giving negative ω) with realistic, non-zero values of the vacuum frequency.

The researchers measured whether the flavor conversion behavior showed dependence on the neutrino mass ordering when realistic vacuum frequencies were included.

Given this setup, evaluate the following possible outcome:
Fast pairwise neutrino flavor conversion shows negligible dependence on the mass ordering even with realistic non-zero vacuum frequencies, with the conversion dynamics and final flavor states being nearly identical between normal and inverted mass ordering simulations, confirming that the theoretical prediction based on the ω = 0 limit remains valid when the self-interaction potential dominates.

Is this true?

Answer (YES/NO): NO